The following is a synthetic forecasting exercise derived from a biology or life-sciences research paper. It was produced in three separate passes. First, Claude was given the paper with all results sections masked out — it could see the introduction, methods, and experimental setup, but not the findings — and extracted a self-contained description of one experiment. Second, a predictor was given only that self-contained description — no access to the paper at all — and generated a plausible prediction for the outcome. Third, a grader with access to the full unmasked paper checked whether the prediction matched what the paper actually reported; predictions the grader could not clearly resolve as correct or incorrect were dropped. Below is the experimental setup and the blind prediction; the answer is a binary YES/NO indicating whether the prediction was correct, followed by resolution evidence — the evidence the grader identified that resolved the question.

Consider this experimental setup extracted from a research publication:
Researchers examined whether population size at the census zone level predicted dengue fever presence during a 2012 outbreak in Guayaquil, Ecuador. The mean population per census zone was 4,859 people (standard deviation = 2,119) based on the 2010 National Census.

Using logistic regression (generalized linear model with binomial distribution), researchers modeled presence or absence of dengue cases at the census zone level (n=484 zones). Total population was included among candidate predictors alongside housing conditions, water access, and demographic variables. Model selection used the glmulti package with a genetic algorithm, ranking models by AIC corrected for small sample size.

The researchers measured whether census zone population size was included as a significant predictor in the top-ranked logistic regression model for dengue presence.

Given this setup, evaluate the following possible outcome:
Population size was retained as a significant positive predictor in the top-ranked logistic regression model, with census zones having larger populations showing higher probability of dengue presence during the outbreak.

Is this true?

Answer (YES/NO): NO